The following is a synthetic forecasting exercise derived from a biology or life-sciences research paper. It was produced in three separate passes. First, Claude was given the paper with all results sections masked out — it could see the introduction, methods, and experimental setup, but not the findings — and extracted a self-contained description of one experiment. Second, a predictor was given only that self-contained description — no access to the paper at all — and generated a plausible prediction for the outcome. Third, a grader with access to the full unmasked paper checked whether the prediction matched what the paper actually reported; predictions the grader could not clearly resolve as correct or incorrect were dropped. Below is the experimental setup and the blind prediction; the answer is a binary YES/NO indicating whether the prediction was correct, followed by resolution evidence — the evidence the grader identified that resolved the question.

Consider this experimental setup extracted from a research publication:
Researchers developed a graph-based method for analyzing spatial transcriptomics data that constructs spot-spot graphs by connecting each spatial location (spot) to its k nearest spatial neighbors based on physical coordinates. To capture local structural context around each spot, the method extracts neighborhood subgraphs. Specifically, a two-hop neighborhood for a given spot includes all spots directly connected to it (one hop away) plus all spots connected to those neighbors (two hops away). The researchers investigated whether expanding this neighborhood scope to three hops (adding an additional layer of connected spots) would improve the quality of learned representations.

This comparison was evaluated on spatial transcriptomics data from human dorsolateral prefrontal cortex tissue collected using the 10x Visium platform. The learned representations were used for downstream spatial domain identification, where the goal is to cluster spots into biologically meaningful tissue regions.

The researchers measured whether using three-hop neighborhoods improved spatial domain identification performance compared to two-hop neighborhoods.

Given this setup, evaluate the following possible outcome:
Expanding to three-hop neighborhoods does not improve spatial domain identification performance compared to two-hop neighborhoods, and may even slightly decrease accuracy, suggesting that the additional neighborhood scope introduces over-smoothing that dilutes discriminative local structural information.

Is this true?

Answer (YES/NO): NO